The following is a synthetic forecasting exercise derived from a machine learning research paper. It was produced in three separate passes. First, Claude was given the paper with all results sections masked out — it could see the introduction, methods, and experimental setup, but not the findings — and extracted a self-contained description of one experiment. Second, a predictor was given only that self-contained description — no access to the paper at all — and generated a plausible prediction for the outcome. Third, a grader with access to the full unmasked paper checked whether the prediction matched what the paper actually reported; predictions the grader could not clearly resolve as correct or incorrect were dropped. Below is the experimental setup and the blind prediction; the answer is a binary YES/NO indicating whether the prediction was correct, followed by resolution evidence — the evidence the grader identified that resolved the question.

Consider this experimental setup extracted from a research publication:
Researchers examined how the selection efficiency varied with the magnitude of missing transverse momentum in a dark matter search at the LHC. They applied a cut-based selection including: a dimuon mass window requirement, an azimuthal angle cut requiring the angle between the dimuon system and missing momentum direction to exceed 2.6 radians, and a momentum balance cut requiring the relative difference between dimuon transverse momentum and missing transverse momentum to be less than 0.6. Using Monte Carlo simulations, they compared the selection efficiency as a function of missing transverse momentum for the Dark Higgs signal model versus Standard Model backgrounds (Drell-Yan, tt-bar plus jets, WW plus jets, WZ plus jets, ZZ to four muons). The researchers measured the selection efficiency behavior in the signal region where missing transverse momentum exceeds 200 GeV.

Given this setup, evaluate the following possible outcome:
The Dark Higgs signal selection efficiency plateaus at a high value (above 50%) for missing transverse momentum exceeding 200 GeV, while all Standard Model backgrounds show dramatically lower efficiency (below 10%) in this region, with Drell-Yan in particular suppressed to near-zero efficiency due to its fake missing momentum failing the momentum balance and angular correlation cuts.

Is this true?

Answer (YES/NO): YES